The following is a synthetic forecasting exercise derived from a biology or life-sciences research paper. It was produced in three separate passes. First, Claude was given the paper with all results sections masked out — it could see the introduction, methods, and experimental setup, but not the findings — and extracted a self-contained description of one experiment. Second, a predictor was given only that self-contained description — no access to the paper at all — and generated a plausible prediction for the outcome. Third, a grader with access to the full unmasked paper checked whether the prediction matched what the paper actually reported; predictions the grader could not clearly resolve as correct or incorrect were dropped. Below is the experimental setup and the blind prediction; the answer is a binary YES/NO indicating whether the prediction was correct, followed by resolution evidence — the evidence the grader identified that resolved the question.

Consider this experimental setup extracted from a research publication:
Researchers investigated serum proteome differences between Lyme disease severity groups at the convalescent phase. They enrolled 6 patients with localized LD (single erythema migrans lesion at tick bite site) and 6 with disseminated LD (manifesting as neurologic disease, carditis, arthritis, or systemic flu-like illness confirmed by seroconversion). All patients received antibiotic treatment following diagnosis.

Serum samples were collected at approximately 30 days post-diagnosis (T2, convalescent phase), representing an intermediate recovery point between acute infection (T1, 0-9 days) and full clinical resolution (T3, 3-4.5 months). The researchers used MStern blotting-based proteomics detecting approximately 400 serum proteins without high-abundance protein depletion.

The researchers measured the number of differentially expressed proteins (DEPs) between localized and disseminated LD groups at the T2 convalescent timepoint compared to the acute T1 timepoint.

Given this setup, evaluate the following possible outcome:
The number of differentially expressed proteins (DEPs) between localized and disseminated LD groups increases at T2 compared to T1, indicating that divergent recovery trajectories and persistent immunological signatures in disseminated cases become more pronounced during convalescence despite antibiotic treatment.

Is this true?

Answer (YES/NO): NO